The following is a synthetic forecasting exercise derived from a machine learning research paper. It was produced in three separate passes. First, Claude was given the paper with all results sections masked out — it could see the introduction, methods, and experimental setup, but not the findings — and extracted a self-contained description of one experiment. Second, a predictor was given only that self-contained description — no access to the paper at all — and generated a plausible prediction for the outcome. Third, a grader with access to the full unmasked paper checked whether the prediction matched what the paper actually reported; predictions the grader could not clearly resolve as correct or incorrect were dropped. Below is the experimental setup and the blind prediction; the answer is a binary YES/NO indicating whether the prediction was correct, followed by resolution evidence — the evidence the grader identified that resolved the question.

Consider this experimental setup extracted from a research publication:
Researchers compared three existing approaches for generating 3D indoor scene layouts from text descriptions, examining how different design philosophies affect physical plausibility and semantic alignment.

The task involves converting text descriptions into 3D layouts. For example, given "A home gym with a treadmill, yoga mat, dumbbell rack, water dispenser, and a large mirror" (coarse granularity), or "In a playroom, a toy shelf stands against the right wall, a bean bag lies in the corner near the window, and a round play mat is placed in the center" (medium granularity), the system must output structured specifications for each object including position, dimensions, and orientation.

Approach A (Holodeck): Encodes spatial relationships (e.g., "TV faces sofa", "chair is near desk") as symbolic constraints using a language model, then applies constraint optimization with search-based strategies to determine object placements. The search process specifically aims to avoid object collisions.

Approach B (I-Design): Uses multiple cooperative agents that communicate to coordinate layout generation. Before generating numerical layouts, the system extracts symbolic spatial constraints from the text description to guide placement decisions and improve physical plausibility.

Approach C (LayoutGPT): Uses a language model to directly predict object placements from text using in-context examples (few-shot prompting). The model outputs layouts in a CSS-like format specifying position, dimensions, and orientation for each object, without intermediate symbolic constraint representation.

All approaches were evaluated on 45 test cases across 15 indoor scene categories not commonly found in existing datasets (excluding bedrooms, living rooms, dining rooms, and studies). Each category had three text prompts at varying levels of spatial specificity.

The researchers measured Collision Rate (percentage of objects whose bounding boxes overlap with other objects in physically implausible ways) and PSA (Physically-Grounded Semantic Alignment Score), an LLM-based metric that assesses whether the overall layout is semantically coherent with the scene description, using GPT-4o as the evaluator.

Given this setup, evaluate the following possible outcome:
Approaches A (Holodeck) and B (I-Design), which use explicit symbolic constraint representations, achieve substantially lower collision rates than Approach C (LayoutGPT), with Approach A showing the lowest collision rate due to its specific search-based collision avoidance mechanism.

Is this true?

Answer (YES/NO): NO